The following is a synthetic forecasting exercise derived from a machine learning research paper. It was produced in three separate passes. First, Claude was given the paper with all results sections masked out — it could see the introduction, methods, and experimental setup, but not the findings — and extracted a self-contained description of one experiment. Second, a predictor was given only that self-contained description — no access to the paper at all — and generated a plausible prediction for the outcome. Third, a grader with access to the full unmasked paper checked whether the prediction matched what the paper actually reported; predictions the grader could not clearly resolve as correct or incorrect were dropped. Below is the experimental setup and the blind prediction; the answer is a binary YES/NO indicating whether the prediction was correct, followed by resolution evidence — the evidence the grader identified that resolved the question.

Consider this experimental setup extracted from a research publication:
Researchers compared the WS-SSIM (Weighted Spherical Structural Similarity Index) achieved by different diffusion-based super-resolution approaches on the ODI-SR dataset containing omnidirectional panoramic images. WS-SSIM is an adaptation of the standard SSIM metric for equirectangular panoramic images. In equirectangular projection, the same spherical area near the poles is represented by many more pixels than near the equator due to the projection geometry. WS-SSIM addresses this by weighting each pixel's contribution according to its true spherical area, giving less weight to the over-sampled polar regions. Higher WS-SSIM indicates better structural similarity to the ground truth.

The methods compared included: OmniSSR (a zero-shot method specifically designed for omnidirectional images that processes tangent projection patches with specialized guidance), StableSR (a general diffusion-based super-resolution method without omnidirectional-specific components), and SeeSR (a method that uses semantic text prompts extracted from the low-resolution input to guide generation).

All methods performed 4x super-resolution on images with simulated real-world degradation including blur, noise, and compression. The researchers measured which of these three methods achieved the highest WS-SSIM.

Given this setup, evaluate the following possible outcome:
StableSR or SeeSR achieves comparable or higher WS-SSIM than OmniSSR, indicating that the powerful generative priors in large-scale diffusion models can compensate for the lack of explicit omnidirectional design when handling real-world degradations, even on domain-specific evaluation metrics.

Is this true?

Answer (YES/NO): YES